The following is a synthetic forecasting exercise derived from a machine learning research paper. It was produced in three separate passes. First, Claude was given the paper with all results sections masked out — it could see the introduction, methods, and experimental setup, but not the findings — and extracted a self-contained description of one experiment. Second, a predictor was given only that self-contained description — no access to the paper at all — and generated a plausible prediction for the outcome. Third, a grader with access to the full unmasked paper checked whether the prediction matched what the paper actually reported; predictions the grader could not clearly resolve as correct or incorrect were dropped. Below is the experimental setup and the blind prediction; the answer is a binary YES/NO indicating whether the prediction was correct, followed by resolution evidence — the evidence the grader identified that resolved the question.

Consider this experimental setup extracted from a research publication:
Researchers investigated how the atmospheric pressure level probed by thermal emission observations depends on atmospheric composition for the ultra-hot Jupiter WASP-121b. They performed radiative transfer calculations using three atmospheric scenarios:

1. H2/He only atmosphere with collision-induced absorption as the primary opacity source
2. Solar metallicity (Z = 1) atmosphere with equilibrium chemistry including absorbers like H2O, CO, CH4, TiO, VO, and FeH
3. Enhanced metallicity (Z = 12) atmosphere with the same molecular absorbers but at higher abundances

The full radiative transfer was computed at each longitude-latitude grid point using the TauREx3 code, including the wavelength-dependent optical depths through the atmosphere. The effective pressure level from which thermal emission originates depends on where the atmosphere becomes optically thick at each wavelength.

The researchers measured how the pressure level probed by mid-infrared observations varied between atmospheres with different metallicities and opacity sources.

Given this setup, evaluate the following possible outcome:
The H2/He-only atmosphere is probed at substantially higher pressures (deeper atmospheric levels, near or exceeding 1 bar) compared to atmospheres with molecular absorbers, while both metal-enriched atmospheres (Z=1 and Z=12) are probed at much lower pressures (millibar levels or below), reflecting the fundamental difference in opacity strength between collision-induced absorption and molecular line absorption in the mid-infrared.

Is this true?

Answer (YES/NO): YES